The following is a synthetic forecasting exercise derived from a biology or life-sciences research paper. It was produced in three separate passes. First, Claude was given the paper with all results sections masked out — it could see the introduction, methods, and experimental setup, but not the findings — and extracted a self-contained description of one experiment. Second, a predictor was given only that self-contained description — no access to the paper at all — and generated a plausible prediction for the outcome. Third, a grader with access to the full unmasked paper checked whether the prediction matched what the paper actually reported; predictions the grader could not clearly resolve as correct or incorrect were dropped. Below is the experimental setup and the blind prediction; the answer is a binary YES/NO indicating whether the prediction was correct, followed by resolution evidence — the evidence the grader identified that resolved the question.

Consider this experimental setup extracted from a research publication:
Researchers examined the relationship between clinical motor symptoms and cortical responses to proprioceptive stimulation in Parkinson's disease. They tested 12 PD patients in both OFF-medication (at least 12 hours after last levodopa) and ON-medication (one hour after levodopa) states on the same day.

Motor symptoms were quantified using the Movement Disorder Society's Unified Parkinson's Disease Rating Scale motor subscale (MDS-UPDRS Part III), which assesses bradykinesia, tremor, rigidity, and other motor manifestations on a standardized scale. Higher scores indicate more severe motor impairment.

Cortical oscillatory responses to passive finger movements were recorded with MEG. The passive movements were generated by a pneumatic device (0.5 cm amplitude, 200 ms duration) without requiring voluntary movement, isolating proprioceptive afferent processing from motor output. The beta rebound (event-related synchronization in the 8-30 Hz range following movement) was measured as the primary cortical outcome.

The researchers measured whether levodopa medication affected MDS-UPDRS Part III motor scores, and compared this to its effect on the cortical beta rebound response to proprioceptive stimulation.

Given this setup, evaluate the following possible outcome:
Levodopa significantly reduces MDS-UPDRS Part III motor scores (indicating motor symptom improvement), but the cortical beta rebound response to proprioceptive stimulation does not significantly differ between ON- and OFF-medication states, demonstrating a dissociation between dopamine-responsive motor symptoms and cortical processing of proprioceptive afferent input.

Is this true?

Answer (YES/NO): YES